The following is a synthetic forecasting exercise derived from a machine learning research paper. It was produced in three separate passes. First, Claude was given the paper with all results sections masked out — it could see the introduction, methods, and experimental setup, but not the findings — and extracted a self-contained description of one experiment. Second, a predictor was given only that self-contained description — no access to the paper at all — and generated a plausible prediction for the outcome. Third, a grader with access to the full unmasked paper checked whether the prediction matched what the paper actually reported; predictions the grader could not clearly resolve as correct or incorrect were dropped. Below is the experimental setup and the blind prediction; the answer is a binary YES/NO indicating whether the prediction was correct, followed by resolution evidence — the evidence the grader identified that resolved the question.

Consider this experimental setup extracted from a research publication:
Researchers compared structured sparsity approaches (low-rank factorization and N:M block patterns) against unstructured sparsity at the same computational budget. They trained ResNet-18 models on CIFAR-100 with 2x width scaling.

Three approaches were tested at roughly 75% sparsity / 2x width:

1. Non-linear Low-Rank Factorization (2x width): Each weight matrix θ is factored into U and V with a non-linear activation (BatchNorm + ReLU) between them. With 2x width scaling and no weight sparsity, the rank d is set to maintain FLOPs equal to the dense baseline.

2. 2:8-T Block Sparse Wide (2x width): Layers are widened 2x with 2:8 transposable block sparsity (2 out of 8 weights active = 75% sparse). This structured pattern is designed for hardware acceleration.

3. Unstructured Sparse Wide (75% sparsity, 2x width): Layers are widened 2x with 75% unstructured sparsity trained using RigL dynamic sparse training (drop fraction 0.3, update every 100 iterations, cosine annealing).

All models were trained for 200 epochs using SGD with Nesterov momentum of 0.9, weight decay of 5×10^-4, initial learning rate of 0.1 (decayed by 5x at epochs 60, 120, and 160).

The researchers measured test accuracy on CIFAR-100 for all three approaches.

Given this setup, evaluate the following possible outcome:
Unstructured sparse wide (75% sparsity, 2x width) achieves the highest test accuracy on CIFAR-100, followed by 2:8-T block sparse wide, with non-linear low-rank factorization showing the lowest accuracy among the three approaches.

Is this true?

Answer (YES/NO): YES